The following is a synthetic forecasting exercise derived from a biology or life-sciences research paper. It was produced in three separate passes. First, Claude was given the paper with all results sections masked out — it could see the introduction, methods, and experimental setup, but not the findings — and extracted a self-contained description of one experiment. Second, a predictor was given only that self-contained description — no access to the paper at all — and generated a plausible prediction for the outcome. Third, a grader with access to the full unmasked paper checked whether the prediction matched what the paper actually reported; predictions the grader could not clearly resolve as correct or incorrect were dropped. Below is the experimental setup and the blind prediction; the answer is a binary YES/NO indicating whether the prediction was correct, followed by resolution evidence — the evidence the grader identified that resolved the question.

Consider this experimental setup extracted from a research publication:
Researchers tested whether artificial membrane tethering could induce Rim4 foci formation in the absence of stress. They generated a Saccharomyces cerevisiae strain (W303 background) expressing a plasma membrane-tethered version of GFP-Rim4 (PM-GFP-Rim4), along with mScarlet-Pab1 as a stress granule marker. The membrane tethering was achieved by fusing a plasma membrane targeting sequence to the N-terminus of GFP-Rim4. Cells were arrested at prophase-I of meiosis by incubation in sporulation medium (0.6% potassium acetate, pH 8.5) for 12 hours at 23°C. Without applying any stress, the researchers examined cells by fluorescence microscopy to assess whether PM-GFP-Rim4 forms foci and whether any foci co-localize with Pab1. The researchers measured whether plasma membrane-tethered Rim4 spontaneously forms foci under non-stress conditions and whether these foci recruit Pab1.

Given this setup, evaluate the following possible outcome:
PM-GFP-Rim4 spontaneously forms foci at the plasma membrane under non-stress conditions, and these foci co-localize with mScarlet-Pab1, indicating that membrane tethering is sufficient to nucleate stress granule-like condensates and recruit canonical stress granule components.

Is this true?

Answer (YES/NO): YES